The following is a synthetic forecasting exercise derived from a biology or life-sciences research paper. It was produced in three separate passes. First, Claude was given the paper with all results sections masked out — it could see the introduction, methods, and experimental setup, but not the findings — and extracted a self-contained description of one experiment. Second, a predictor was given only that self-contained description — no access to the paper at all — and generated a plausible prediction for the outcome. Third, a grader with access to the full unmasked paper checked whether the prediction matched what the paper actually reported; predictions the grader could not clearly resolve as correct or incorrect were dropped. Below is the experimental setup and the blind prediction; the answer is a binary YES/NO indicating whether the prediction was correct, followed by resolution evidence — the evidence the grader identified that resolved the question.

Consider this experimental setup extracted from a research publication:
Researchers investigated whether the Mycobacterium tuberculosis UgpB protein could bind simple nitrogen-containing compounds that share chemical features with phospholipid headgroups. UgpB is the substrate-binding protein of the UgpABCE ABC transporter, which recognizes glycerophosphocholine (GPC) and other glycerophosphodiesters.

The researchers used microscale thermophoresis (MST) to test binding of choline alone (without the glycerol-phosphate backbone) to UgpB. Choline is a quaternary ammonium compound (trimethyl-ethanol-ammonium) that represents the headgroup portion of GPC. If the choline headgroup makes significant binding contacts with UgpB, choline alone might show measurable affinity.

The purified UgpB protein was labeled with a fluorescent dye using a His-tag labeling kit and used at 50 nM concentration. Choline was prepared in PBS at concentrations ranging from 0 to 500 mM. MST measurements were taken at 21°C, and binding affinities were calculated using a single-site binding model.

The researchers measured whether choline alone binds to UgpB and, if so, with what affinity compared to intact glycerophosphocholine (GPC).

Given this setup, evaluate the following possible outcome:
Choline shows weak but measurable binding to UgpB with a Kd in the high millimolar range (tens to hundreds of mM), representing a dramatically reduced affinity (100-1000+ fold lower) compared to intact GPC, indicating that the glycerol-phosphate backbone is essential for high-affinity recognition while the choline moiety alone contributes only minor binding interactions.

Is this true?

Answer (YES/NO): NO